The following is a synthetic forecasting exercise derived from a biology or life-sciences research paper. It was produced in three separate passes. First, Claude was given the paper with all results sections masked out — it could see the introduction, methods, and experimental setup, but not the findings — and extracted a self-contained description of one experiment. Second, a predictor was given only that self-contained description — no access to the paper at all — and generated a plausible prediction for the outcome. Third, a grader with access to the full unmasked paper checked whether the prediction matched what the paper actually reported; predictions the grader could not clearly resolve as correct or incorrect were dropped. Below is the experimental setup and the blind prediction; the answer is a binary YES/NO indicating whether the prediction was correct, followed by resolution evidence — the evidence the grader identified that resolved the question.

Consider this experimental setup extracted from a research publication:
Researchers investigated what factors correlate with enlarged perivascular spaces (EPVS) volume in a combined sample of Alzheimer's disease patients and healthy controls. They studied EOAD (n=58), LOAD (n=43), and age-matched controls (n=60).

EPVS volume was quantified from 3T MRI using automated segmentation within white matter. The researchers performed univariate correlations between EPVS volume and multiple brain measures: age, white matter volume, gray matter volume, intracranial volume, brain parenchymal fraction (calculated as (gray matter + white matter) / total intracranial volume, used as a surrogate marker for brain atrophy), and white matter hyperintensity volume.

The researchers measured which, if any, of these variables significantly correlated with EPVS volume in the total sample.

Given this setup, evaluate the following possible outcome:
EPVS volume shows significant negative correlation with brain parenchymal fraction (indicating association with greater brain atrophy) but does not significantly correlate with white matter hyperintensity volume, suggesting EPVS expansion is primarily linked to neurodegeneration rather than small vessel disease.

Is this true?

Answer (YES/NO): NO